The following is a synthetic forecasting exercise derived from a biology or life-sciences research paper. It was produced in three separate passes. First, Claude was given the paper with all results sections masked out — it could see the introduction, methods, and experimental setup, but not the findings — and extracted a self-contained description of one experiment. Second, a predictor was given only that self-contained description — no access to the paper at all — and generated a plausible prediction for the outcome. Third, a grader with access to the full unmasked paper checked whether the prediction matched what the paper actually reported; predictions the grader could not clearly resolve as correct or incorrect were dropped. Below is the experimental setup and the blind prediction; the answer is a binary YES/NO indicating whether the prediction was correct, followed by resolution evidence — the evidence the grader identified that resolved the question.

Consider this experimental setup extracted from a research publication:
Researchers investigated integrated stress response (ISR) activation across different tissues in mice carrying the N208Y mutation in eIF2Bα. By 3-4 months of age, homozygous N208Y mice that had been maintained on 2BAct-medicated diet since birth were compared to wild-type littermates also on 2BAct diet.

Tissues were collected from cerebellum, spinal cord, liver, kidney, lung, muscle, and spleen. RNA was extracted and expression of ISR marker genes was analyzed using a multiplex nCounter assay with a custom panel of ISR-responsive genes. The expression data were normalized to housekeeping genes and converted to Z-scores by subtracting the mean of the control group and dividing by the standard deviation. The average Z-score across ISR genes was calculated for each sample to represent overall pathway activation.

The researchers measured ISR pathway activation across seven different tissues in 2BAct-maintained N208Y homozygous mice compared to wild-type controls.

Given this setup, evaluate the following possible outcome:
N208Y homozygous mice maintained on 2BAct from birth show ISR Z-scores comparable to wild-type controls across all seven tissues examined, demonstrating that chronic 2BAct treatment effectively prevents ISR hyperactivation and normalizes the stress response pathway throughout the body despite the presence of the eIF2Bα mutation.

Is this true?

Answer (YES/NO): NO